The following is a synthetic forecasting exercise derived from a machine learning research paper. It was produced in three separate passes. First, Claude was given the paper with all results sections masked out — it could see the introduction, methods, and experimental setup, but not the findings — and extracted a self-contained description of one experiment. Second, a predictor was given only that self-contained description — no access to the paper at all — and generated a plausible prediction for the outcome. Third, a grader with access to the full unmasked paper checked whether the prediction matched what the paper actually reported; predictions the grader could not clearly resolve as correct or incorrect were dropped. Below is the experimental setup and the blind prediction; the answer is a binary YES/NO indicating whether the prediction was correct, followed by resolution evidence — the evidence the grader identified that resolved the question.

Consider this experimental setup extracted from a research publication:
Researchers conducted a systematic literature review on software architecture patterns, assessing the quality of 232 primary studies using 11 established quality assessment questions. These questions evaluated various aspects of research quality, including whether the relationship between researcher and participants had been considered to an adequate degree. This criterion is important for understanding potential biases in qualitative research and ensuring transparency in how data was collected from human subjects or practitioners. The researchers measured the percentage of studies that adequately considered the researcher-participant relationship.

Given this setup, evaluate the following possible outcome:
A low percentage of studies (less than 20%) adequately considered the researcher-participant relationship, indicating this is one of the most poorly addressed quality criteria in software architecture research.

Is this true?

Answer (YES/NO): NO